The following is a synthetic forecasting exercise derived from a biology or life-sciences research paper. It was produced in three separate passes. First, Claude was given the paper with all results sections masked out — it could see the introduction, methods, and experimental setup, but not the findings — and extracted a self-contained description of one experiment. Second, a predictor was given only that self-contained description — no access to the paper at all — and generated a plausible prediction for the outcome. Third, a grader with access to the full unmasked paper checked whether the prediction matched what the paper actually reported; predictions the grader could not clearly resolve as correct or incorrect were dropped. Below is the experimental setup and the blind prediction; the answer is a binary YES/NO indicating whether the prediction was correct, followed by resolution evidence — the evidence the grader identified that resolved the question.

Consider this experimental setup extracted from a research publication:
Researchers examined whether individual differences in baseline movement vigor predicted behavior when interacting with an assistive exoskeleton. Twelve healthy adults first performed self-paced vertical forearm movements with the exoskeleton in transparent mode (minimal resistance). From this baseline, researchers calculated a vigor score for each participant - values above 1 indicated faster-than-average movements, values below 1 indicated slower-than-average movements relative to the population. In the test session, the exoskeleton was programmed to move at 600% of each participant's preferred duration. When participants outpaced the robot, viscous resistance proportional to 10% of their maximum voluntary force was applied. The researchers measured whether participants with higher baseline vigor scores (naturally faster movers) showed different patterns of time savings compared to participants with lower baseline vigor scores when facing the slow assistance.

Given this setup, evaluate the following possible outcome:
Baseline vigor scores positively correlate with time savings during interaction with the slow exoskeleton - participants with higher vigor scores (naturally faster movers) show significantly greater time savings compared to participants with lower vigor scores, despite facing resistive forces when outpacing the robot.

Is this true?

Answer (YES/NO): NO